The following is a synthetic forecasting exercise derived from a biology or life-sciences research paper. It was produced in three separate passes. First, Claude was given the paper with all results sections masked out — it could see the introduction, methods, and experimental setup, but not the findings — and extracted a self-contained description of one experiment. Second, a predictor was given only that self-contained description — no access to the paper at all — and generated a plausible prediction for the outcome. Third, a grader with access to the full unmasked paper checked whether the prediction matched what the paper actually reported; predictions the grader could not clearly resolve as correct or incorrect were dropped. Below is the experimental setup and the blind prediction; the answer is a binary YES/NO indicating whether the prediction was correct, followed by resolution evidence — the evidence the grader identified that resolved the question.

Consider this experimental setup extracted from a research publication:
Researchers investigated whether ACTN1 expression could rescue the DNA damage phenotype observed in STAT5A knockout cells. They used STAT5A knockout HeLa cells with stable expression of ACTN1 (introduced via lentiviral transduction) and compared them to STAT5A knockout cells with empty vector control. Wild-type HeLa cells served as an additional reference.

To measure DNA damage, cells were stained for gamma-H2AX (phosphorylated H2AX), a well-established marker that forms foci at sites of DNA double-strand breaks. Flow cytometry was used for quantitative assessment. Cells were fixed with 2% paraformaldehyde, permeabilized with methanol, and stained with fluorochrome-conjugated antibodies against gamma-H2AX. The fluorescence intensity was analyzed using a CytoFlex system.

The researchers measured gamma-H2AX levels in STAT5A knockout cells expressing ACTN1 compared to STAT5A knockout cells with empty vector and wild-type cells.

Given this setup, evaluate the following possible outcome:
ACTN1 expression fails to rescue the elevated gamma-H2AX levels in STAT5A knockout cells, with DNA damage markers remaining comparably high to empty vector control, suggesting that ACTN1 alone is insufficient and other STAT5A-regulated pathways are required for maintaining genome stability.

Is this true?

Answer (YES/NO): NO